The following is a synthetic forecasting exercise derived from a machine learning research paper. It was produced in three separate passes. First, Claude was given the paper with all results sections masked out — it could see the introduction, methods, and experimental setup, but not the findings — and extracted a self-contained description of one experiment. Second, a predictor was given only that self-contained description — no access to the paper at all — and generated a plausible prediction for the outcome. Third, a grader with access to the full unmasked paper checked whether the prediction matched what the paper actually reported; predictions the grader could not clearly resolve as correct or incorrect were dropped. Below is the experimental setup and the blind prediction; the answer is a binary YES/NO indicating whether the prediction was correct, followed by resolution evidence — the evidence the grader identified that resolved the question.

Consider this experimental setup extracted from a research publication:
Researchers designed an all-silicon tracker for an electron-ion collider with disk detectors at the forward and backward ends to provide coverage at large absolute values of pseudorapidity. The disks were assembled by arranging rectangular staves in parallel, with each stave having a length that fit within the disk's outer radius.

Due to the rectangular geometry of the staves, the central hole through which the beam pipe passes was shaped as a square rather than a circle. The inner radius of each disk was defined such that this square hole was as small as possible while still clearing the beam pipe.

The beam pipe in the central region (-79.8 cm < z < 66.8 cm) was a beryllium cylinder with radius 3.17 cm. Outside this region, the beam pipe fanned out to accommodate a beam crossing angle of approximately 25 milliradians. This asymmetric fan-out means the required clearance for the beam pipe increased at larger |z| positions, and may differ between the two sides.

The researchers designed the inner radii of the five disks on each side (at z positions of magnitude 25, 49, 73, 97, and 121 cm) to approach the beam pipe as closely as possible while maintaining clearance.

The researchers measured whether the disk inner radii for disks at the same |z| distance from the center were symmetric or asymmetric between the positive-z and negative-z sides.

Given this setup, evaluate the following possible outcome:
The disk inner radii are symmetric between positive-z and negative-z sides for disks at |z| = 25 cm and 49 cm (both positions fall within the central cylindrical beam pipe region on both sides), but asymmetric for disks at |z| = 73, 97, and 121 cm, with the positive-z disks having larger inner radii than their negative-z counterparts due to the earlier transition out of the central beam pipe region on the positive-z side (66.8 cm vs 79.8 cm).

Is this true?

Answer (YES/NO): YES